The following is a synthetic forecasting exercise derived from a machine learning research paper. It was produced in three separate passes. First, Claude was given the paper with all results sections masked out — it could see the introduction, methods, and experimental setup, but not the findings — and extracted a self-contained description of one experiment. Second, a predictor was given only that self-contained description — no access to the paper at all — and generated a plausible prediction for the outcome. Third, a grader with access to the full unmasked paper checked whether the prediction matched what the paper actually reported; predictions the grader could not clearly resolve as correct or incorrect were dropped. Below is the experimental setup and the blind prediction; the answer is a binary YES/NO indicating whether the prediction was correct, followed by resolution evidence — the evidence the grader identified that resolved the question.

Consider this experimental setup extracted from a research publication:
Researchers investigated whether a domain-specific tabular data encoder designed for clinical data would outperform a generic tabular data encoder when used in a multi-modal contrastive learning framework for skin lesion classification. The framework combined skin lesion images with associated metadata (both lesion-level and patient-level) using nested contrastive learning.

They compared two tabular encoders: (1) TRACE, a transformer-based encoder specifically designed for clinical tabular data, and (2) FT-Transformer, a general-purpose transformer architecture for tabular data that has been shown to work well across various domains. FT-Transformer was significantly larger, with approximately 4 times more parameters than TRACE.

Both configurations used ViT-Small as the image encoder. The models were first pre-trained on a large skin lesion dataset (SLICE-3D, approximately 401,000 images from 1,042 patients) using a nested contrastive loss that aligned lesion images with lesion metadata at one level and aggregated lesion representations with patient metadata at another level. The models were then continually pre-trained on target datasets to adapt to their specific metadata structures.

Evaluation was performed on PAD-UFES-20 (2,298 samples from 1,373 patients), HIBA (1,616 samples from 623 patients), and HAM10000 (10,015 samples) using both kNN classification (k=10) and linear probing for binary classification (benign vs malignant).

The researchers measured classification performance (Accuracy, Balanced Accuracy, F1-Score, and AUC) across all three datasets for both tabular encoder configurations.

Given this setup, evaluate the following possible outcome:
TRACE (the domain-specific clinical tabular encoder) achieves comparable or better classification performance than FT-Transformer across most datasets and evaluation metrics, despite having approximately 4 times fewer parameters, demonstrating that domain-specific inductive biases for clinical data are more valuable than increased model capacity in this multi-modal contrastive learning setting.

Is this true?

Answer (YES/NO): YES